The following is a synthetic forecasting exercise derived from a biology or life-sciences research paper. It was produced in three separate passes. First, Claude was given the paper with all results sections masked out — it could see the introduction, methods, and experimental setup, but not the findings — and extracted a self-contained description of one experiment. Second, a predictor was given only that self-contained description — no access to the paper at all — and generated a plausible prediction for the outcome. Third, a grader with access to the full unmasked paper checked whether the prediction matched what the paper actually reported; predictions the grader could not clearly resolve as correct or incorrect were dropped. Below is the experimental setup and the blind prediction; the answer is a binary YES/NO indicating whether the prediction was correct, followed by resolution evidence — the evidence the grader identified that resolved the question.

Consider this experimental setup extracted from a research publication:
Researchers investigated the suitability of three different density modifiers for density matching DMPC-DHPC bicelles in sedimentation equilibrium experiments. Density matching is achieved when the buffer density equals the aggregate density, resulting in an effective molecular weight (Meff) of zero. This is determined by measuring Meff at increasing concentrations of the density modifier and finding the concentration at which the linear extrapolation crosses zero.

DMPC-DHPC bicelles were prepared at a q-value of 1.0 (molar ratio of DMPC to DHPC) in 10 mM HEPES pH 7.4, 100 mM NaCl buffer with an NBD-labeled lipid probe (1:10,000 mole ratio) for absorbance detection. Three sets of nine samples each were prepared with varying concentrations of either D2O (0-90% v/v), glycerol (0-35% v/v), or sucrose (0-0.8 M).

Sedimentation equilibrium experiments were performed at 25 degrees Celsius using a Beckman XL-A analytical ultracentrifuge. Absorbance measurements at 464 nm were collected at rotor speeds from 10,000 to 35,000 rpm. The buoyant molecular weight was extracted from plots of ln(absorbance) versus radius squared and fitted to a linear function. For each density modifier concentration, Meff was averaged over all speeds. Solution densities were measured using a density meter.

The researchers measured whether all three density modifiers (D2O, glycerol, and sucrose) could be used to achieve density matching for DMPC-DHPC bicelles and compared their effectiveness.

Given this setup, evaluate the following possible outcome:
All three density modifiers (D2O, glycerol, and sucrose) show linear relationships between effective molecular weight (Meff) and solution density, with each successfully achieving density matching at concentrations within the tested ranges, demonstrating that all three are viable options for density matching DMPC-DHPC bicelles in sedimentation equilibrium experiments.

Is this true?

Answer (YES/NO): YES